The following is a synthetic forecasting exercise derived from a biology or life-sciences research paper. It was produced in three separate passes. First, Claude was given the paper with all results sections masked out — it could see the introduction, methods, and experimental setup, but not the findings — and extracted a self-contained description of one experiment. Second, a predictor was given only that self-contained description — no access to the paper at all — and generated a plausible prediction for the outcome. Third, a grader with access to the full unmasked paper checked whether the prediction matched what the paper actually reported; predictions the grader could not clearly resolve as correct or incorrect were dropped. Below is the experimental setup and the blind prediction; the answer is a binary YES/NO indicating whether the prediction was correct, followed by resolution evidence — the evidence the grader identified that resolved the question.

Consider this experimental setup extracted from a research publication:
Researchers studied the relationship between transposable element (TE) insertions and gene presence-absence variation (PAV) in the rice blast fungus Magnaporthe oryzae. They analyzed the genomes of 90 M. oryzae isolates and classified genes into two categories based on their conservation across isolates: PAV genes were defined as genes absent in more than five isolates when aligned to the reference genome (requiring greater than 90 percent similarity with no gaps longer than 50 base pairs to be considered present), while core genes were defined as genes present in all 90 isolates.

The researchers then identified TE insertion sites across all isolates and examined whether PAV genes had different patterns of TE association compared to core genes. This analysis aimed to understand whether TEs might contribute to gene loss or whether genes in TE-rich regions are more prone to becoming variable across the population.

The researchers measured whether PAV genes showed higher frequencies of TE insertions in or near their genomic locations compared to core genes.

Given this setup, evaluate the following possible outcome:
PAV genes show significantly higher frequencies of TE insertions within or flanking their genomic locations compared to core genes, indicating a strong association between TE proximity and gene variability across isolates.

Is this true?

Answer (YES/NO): YES